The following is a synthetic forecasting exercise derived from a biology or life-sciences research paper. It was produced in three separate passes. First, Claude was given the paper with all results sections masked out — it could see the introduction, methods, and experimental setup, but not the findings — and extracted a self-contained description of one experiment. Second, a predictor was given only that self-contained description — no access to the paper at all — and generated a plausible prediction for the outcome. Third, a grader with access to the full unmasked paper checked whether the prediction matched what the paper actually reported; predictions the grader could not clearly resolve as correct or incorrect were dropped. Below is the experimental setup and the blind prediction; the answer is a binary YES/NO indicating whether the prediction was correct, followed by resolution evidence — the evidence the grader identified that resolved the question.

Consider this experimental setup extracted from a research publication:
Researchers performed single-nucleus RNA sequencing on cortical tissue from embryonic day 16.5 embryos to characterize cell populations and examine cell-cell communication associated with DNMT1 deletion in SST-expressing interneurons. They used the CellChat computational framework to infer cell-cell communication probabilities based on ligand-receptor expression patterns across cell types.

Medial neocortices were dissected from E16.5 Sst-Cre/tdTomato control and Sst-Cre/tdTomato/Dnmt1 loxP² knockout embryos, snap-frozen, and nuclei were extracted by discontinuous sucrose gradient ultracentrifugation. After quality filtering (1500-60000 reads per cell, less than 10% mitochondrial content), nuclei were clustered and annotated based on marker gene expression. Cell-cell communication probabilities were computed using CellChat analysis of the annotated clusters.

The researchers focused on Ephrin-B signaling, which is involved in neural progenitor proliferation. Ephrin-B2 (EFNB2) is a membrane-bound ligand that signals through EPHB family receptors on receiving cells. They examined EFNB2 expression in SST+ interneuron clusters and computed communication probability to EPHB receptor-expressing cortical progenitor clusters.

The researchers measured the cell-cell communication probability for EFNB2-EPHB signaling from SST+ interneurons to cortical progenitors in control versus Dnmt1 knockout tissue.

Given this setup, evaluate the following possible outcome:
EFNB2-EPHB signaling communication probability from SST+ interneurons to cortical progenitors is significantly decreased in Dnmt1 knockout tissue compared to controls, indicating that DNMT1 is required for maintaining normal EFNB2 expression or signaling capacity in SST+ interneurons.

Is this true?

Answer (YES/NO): NO